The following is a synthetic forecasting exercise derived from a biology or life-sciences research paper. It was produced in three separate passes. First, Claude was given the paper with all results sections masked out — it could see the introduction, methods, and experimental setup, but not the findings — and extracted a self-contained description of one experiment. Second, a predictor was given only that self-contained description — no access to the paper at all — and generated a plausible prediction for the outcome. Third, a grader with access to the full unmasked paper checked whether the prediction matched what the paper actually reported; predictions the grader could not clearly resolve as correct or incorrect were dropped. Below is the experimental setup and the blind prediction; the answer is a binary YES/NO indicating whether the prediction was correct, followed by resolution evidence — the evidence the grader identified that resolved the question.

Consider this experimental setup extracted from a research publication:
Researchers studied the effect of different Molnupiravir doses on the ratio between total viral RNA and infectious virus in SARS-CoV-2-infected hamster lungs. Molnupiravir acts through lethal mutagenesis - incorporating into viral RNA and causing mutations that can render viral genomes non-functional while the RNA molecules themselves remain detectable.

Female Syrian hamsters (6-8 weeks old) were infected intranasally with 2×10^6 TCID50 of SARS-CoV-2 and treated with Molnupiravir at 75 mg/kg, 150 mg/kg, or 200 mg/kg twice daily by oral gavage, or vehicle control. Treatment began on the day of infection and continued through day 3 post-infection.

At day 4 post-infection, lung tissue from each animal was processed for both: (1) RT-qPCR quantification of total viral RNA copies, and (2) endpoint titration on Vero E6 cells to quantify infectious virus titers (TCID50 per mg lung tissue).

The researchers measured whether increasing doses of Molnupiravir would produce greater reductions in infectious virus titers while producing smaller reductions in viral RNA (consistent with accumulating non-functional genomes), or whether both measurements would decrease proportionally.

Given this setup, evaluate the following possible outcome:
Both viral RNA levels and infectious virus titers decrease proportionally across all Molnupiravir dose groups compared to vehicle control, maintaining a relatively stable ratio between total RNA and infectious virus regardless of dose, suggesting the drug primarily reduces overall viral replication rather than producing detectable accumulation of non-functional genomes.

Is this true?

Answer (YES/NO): NO